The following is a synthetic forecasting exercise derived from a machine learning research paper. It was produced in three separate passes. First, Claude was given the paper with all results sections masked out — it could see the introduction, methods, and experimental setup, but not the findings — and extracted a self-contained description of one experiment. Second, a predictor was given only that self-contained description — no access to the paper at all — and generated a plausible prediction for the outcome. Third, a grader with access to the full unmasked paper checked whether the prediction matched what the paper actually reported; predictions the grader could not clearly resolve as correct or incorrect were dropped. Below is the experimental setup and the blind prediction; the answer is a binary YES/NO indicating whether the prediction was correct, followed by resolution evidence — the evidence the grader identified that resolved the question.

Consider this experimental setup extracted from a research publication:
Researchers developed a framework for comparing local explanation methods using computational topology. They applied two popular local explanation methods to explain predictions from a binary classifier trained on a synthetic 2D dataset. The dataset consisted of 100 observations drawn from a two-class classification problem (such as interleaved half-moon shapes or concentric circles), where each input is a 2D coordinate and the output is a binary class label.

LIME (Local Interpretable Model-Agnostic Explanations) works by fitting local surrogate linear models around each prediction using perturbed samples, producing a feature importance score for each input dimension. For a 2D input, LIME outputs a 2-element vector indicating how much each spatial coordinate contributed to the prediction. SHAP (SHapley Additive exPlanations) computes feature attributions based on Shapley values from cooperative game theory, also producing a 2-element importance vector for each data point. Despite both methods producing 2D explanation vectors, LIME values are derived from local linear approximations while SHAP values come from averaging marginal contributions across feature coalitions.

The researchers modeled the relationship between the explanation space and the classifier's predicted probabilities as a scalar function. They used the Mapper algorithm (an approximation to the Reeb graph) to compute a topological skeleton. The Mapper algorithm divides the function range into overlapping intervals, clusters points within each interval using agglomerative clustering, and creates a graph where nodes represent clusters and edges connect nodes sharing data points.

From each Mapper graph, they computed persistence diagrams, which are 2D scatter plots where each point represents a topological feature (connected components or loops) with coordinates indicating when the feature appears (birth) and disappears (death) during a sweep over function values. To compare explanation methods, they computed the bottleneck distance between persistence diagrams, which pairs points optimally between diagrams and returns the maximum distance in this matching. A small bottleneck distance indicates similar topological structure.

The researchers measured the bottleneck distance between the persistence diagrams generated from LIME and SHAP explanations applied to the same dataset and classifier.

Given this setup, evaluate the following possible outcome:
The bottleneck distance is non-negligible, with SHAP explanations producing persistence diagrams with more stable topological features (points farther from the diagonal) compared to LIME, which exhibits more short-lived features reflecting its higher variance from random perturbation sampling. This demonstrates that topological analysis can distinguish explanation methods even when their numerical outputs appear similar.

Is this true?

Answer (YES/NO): NO